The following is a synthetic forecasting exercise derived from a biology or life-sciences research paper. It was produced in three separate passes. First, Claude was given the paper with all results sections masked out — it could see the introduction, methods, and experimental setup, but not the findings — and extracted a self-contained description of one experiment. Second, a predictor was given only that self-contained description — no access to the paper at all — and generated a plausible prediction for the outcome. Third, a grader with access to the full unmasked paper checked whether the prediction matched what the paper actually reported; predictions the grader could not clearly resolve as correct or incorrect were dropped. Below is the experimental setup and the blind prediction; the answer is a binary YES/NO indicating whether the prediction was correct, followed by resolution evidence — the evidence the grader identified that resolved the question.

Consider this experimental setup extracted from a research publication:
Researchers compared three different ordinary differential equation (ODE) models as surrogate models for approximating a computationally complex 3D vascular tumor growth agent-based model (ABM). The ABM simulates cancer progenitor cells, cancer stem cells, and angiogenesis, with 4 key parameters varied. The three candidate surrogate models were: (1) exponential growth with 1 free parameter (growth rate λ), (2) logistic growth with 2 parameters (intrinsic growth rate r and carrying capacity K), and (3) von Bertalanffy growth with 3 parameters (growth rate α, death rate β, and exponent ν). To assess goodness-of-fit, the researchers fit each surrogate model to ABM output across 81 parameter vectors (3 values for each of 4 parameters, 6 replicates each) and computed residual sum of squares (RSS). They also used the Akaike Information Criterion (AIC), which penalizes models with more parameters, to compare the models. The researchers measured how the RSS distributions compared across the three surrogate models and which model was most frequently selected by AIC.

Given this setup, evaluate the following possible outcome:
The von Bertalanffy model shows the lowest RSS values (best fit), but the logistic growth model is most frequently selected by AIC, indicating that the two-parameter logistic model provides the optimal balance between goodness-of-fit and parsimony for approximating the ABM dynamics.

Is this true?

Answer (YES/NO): NO